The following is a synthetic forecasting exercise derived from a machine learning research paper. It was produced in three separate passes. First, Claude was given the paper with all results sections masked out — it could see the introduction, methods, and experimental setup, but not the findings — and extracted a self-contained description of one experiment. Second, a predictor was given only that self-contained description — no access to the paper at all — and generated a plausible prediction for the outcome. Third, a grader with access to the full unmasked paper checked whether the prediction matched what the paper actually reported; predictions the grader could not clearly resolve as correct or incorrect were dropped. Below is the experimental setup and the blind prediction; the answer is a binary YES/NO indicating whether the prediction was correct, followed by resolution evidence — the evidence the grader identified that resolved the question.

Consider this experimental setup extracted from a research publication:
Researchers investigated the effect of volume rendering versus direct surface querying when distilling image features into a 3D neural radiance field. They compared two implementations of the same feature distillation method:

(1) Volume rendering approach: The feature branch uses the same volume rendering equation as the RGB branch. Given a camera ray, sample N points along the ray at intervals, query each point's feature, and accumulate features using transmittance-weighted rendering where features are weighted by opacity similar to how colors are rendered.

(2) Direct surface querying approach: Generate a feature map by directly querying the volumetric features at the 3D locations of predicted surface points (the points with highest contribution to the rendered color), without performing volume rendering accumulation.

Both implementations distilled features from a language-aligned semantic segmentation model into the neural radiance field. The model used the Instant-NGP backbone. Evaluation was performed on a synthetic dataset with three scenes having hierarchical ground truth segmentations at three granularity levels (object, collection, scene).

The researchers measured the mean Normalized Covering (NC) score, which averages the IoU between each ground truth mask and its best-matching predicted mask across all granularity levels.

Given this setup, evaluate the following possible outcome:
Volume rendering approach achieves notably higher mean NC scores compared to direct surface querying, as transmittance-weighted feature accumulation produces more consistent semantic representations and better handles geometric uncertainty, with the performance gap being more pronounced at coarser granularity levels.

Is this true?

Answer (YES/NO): NO